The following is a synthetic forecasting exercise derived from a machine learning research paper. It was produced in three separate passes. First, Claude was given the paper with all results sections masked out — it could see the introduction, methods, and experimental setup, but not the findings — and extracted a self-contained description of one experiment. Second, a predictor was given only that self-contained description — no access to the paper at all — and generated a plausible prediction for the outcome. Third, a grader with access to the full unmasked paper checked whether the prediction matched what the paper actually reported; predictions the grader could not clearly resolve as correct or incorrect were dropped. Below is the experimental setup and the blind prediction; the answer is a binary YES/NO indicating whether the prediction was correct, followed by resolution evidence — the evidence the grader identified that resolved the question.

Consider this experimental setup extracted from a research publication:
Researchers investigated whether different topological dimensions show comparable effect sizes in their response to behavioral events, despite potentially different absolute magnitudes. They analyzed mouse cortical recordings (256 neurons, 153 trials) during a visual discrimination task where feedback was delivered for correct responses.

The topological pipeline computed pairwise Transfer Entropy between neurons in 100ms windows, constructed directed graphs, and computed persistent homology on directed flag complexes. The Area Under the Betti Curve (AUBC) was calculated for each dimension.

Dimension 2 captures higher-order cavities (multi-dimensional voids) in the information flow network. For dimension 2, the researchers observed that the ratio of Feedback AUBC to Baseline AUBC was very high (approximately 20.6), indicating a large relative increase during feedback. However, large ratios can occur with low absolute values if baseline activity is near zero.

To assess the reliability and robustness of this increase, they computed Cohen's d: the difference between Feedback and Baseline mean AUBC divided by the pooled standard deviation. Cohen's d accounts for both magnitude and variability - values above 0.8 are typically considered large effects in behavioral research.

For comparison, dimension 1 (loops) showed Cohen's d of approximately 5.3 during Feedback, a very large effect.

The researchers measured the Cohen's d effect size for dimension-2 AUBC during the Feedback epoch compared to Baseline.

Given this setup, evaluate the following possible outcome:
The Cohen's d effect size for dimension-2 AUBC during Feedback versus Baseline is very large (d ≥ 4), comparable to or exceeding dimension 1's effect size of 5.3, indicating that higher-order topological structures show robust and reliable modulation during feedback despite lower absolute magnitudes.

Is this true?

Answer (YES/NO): NO